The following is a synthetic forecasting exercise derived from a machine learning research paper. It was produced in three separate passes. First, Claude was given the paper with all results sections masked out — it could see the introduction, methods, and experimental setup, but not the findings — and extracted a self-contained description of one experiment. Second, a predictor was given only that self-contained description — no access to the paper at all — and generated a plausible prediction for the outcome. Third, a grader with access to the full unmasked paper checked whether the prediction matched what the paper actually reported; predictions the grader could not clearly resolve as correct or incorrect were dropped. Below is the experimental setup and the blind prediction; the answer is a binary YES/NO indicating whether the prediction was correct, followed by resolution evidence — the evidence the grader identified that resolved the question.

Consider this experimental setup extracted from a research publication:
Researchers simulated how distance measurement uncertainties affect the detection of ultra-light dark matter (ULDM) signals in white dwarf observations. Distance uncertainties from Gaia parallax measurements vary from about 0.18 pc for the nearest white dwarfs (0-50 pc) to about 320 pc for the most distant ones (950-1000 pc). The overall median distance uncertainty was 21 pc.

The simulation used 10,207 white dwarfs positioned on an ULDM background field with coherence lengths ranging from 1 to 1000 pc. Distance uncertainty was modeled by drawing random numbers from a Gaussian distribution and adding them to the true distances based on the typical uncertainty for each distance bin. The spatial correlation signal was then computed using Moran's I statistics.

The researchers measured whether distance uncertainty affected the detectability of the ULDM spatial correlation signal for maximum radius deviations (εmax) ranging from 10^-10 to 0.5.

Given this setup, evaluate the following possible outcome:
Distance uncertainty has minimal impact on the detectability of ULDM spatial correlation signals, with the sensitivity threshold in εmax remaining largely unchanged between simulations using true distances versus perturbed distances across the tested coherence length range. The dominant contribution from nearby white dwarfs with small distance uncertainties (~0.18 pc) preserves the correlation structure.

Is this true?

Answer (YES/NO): YES